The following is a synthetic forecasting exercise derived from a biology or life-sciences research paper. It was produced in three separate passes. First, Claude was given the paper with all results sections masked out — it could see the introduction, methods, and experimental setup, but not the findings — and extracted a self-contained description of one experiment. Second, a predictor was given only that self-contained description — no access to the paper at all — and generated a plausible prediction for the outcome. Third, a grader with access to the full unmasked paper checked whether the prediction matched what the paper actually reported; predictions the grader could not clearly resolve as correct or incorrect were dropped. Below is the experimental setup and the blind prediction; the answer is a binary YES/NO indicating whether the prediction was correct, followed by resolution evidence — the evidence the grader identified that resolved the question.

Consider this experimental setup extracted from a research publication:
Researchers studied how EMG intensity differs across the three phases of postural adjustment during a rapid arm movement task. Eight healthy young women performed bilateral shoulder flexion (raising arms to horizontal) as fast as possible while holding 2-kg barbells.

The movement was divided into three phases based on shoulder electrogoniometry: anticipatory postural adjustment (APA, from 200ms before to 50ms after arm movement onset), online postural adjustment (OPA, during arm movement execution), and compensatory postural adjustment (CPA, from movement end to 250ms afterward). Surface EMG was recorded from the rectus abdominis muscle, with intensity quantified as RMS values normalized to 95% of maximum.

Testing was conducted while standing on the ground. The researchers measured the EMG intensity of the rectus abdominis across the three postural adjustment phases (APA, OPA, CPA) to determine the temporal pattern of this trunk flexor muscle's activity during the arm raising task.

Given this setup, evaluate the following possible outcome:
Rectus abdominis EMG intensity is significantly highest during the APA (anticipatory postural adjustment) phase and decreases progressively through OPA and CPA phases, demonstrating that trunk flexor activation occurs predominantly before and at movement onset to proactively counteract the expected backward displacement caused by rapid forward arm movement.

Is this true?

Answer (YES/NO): NO